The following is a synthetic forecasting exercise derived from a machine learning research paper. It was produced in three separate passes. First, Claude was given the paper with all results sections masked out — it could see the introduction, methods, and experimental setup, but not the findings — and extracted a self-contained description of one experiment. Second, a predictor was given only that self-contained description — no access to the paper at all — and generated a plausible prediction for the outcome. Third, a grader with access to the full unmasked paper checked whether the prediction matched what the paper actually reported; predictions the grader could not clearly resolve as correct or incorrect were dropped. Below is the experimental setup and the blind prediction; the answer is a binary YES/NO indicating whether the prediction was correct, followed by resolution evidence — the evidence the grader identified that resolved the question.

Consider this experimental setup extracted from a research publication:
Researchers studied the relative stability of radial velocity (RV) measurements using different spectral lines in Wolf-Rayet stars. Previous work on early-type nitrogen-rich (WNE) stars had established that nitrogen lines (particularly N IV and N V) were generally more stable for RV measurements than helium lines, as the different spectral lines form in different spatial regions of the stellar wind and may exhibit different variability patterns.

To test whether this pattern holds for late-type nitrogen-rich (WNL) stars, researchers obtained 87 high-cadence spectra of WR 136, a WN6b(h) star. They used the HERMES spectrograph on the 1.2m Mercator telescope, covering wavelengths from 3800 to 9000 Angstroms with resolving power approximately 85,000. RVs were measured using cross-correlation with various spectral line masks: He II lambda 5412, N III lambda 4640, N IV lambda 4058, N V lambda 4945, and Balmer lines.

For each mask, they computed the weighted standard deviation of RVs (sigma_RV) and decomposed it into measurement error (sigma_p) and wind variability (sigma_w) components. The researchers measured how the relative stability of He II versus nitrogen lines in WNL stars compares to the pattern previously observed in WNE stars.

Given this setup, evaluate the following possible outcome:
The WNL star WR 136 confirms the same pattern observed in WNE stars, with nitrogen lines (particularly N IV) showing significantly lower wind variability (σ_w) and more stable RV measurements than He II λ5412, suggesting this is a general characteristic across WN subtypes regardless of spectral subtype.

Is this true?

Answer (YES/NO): NO